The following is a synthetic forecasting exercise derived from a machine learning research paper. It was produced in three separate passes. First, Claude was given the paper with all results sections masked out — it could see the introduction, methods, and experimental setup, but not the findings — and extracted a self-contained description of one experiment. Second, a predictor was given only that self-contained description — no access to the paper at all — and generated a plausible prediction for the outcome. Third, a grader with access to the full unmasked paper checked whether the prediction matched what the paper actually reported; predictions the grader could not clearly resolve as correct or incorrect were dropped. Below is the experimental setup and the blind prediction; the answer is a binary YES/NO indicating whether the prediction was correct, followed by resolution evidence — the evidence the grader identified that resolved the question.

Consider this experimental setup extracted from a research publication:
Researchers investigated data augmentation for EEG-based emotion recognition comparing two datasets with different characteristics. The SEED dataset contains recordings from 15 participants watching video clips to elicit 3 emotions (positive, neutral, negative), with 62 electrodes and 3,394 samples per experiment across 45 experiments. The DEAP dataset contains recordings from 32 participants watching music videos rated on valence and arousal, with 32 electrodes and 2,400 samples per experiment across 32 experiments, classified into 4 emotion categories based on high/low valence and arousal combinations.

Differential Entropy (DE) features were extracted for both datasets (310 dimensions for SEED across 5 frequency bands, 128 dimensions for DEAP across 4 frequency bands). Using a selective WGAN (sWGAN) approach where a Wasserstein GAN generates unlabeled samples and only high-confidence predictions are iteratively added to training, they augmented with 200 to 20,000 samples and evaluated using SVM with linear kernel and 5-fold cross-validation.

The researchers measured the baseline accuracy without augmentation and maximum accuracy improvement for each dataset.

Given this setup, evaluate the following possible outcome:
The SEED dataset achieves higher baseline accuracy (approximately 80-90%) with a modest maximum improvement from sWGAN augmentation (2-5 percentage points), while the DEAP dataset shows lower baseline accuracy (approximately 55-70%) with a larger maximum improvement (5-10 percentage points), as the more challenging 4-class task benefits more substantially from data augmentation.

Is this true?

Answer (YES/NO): NO